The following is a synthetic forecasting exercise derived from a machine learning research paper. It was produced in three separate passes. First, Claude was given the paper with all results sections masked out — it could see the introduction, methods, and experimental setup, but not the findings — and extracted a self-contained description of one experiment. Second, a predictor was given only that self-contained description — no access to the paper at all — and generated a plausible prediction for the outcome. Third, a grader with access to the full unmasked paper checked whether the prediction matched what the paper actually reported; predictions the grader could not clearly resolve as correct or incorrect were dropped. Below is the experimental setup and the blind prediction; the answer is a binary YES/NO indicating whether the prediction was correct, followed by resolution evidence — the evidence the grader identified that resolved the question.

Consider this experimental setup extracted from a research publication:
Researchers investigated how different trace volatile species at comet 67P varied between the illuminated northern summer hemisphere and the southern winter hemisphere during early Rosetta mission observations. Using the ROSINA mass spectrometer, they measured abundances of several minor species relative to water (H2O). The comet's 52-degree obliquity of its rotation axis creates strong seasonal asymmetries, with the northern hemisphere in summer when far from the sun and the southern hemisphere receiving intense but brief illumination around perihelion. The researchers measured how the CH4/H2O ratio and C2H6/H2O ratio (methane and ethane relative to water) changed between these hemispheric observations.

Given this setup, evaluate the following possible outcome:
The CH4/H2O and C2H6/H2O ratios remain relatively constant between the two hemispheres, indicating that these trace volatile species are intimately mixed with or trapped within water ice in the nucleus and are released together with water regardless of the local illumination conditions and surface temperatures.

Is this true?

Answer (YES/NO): NO